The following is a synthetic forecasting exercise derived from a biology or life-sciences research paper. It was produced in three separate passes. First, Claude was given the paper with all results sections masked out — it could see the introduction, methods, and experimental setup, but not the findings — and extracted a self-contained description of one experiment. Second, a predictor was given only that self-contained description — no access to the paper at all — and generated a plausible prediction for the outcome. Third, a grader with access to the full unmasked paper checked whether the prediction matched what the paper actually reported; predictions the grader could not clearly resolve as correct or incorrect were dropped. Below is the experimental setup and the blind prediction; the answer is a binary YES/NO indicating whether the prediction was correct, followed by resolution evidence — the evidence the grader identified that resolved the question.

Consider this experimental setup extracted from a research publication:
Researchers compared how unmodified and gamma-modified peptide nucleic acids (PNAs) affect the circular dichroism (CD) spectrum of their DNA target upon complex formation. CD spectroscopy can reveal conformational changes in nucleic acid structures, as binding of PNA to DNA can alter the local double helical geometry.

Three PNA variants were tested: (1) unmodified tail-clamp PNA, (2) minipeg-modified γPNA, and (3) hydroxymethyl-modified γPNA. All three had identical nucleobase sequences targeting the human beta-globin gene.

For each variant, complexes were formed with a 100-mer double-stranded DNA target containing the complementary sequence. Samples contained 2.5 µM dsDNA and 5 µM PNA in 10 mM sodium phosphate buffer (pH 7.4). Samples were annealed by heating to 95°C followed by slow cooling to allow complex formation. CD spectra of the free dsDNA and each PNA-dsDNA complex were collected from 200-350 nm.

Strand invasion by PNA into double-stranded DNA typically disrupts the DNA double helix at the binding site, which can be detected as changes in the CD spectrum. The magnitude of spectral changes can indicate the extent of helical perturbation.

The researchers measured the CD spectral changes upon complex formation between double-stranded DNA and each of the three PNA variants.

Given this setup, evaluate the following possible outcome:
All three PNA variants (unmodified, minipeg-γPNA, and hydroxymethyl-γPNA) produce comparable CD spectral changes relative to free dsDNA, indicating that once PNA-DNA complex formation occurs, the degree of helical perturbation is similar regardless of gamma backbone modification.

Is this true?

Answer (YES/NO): YES